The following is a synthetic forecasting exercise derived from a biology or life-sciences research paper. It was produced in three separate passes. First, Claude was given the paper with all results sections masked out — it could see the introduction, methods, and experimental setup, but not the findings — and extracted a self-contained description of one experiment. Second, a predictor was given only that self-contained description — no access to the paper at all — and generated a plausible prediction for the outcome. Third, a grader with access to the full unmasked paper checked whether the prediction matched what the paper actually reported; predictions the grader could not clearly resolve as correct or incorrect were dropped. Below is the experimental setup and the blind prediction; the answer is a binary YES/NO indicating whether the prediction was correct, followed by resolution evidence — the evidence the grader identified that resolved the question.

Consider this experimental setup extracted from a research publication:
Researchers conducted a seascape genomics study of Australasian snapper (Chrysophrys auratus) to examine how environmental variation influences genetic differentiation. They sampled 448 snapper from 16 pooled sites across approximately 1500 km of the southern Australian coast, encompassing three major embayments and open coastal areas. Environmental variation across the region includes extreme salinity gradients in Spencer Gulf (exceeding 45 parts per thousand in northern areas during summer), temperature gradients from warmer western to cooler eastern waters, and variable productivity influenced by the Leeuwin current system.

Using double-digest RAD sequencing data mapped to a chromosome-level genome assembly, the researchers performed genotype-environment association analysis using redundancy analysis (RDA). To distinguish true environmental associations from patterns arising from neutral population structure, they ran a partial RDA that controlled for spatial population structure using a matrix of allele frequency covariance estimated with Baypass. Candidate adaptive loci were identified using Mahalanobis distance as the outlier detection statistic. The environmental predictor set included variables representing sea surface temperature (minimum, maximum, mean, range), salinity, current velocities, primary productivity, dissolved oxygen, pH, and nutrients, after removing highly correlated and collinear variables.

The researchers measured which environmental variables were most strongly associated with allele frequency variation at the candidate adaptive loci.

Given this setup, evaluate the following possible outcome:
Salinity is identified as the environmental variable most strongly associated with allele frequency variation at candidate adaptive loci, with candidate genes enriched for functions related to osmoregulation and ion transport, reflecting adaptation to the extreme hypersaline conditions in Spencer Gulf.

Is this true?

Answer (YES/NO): NO